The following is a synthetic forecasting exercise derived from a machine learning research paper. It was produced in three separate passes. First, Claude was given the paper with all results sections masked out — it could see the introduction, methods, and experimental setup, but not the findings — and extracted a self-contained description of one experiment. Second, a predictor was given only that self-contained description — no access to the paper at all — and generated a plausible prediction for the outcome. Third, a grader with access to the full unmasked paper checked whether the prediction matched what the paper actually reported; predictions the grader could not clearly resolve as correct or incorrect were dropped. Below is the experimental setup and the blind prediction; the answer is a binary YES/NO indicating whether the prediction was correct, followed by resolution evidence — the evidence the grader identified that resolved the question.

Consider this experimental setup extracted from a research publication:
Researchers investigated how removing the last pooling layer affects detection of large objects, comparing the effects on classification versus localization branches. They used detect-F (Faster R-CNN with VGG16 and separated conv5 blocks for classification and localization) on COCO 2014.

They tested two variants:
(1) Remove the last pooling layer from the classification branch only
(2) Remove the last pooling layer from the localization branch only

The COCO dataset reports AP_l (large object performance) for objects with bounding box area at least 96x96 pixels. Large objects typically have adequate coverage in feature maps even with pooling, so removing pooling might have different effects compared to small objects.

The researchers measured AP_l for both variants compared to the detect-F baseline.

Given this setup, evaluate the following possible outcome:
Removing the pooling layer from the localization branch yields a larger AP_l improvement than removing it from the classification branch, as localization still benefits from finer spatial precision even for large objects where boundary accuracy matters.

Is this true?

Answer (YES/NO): YES